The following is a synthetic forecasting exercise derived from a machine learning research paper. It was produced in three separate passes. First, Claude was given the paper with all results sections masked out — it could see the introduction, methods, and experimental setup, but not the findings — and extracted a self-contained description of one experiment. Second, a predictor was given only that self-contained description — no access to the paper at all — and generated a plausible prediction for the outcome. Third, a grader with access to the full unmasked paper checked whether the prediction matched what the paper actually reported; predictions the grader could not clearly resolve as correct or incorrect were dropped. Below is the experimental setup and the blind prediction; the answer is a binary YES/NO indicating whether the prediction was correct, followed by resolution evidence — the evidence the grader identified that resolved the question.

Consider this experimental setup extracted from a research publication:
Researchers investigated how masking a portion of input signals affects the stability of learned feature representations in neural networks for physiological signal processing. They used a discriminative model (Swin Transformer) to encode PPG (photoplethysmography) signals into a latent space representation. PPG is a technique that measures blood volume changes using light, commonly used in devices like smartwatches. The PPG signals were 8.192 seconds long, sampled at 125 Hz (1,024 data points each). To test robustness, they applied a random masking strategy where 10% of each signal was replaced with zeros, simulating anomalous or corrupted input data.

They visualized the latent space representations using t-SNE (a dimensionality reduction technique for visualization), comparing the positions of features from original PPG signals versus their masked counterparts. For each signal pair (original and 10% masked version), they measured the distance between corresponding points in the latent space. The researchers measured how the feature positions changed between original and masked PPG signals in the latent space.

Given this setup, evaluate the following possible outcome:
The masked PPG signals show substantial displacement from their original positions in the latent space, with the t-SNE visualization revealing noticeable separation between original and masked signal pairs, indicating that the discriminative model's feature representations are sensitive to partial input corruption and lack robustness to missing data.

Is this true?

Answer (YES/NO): YES